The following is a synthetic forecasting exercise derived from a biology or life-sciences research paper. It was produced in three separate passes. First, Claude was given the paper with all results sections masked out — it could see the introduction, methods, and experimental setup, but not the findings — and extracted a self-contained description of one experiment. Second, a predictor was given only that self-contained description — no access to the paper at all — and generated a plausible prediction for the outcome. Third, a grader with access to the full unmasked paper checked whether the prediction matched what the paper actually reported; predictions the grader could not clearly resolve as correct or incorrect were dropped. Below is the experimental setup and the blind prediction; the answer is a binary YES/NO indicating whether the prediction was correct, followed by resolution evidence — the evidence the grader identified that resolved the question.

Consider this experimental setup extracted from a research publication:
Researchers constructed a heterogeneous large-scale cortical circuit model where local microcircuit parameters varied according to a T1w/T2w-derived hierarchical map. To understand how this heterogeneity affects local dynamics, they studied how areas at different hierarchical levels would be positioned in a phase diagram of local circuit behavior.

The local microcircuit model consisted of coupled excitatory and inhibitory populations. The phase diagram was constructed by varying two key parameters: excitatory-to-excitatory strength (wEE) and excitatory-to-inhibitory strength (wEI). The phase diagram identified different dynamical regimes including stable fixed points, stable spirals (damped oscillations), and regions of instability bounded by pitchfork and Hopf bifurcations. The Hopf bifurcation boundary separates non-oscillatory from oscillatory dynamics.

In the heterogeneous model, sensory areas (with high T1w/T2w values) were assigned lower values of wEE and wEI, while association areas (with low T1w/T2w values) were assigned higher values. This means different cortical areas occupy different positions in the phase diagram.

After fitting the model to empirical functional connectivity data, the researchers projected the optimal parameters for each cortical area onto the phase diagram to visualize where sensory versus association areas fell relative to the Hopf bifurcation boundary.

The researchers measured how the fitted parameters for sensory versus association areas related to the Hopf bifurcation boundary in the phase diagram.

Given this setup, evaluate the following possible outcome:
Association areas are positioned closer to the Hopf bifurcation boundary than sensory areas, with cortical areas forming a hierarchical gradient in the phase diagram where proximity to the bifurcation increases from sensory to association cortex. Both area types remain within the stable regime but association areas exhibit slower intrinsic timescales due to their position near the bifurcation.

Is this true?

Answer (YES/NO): NO